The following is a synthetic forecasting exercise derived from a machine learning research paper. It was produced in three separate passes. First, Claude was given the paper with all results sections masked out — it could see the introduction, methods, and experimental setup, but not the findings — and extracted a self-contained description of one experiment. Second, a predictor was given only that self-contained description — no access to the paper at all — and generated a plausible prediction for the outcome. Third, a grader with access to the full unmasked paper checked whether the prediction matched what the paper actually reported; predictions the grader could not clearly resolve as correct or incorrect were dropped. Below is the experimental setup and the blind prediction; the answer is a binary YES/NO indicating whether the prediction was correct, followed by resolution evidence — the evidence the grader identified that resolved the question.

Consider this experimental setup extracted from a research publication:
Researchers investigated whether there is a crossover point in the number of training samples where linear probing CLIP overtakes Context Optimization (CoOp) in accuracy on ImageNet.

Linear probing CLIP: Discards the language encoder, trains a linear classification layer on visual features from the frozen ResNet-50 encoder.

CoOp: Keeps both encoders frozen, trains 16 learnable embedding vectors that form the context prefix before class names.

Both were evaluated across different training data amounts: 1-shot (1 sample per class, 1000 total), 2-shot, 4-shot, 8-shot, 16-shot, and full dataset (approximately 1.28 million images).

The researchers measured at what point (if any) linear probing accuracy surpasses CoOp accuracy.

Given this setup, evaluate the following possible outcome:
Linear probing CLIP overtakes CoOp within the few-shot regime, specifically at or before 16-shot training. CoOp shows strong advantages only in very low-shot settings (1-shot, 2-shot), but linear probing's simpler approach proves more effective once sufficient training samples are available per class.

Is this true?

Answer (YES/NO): NO